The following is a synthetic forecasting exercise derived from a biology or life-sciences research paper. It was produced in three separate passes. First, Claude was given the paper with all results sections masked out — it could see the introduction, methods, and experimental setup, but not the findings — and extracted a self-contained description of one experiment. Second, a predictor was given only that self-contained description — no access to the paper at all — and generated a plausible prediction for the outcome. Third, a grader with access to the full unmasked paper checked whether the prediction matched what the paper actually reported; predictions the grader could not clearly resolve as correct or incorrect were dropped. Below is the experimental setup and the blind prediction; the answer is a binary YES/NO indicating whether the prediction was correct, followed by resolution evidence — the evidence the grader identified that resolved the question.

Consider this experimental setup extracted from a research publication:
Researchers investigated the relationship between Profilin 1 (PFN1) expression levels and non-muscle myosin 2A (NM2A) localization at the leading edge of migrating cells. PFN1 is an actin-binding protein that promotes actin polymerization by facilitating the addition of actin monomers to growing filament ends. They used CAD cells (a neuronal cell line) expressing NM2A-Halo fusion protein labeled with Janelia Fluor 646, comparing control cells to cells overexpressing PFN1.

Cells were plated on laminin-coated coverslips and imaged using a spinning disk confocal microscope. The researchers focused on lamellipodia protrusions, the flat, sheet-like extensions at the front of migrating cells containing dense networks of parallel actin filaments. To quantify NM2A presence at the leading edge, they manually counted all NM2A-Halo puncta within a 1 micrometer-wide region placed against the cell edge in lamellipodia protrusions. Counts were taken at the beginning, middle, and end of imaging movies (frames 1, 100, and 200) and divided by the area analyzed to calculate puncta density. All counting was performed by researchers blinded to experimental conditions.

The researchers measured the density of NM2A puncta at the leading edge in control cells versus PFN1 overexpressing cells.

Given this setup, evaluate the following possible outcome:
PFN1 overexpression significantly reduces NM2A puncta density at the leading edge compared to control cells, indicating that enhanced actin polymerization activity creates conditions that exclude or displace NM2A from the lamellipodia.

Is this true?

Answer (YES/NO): NO